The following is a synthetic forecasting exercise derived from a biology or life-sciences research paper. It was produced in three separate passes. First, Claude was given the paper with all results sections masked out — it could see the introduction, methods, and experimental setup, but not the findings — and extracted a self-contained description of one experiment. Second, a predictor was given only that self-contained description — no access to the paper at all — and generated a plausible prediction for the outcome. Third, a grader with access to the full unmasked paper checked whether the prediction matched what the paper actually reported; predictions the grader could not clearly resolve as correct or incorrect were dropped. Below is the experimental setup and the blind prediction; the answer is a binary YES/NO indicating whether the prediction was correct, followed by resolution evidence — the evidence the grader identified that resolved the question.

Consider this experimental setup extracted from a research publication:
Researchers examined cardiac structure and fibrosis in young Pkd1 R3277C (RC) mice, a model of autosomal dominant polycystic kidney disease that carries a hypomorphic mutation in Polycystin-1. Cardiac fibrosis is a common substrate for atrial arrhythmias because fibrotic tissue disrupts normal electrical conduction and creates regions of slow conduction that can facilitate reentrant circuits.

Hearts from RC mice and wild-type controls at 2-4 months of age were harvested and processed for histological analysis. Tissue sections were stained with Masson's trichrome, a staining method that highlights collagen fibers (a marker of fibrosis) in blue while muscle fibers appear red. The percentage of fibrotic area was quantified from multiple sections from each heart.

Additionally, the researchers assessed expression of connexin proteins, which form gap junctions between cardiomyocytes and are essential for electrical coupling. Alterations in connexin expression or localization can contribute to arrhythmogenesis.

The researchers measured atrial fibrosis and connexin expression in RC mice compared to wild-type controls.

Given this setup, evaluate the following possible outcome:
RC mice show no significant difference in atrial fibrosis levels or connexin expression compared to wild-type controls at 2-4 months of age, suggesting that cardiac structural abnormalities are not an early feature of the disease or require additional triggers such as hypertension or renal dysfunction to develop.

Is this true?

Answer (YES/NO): YES